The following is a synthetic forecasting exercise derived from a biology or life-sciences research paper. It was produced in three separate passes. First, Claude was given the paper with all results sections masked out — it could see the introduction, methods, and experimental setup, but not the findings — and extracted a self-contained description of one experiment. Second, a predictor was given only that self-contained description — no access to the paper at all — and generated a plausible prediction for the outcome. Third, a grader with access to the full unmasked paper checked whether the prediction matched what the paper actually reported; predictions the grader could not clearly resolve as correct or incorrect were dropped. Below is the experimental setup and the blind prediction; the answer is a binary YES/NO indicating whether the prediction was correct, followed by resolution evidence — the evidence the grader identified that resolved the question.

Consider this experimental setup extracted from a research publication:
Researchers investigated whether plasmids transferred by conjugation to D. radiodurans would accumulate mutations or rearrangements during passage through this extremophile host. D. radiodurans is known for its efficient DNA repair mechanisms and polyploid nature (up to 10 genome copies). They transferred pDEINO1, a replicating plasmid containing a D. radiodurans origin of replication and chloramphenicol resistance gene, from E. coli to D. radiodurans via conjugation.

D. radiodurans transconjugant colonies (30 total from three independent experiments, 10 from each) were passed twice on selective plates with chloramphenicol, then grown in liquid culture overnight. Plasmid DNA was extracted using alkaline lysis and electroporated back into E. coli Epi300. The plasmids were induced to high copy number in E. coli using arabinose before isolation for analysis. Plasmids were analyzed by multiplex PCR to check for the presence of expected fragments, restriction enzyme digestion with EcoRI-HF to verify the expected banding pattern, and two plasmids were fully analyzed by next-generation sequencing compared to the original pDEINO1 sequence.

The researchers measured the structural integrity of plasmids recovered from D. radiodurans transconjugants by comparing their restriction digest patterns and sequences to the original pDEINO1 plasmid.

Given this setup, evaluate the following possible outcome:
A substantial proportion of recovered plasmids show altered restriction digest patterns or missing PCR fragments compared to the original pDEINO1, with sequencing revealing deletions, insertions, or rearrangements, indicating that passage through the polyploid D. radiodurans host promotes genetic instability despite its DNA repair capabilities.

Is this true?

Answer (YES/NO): NO